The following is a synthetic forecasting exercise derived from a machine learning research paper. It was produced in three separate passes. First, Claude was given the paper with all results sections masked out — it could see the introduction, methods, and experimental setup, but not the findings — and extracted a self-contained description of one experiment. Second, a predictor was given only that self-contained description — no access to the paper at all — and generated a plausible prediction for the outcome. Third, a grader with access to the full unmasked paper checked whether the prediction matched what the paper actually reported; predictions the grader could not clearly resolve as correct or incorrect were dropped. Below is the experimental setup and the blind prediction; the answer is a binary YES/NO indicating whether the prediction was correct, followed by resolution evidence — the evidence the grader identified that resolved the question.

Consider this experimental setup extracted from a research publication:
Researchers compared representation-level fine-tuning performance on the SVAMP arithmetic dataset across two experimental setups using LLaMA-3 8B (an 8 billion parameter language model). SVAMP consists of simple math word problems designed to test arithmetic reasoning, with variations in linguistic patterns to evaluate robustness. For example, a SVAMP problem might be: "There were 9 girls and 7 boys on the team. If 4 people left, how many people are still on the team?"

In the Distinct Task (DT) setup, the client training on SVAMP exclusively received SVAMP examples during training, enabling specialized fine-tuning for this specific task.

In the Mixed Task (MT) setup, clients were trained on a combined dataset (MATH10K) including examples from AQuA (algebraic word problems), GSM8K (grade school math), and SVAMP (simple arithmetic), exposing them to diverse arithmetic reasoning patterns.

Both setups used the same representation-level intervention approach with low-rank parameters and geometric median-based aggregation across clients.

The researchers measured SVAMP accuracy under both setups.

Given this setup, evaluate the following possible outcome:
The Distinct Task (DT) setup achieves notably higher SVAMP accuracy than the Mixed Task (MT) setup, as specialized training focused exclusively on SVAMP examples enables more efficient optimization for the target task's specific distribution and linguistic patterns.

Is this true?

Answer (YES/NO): YES